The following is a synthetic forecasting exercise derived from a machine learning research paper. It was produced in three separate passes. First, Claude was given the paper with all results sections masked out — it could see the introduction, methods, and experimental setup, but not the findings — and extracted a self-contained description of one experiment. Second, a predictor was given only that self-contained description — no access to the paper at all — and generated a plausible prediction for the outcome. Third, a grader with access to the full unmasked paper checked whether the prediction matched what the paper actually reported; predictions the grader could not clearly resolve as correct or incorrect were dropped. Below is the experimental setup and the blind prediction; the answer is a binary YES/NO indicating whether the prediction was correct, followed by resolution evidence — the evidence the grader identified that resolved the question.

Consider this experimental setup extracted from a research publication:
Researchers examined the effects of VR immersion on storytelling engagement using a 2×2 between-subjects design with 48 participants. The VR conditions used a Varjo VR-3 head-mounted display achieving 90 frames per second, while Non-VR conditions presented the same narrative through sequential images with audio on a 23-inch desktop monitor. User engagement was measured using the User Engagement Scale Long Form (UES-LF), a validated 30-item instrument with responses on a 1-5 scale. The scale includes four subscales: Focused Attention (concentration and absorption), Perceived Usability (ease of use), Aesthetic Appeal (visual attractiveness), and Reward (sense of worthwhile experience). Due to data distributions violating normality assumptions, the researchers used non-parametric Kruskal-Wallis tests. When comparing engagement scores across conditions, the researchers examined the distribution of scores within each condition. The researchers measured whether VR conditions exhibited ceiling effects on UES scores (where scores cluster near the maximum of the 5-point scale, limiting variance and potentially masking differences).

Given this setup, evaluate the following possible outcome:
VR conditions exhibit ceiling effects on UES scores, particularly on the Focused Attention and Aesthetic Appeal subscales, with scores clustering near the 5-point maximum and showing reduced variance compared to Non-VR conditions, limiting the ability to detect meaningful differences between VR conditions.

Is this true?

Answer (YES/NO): NO